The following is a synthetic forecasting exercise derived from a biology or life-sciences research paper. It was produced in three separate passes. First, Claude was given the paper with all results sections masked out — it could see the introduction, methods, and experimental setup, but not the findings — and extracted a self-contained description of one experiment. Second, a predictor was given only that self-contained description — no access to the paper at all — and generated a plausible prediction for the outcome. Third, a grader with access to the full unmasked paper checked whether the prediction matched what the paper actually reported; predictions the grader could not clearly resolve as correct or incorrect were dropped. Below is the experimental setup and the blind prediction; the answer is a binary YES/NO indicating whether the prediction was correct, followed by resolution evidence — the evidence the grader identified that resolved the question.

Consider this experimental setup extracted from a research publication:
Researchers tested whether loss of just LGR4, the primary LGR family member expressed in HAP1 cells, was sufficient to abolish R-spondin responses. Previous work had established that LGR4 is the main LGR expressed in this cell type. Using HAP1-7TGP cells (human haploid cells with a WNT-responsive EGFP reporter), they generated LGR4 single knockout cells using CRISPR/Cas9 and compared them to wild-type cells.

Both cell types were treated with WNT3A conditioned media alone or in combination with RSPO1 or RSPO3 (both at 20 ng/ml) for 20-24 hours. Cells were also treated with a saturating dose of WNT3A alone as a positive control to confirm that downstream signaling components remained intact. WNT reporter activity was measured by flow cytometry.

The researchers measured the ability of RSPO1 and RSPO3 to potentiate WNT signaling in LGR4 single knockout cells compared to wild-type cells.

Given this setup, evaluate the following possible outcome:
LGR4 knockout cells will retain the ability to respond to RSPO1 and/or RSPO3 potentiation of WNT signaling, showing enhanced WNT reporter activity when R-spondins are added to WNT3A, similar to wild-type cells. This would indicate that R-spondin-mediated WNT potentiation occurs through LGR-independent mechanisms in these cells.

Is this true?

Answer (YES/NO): YES